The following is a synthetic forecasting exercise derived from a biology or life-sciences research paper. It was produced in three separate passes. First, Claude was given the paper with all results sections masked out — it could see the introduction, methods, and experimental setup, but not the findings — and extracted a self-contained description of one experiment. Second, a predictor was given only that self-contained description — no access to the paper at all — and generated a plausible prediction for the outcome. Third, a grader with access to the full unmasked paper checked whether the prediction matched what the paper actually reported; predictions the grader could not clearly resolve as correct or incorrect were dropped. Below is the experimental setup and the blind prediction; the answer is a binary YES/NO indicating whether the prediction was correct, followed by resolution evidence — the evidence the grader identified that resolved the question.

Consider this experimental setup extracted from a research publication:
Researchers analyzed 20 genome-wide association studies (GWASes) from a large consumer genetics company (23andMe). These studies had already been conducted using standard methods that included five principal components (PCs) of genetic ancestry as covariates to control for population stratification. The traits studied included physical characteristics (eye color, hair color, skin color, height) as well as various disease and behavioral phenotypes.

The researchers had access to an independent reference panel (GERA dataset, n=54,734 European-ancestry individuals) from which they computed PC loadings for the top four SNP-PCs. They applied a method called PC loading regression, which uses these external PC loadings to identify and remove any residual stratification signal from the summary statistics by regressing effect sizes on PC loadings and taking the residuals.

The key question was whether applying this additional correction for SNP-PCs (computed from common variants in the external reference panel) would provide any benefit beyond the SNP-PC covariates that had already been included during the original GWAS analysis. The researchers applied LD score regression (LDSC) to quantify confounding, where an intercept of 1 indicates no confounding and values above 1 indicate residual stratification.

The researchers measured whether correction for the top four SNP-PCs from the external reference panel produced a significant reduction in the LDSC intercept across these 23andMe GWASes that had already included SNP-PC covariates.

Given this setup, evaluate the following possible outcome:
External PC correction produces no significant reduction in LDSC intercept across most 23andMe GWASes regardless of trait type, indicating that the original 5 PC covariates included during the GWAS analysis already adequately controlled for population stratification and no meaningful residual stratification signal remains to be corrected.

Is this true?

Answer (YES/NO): NO